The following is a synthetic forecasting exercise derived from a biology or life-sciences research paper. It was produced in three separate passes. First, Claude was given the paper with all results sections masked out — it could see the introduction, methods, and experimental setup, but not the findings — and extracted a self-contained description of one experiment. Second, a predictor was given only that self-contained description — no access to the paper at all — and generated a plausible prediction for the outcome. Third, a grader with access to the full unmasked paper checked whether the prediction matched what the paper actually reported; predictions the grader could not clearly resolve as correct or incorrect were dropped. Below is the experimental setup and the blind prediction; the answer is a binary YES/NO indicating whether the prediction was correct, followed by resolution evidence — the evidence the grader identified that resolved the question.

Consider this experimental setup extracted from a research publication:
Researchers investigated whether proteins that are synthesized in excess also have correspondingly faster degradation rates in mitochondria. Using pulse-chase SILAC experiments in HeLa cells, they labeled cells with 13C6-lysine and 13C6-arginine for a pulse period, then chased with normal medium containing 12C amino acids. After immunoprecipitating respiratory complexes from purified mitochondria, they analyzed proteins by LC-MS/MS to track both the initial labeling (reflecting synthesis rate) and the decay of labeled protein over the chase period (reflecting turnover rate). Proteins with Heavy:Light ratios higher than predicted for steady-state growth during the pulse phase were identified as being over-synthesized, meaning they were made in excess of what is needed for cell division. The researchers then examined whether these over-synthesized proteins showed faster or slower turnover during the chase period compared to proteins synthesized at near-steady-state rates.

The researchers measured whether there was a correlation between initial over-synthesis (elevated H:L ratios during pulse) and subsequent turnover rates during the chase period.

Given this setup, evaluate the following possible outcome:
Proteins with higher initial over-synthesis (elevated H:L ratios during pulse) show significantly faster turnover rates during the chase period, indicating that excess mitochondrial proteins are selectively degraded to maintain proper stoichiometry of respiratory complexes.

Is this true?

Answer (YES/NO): YES